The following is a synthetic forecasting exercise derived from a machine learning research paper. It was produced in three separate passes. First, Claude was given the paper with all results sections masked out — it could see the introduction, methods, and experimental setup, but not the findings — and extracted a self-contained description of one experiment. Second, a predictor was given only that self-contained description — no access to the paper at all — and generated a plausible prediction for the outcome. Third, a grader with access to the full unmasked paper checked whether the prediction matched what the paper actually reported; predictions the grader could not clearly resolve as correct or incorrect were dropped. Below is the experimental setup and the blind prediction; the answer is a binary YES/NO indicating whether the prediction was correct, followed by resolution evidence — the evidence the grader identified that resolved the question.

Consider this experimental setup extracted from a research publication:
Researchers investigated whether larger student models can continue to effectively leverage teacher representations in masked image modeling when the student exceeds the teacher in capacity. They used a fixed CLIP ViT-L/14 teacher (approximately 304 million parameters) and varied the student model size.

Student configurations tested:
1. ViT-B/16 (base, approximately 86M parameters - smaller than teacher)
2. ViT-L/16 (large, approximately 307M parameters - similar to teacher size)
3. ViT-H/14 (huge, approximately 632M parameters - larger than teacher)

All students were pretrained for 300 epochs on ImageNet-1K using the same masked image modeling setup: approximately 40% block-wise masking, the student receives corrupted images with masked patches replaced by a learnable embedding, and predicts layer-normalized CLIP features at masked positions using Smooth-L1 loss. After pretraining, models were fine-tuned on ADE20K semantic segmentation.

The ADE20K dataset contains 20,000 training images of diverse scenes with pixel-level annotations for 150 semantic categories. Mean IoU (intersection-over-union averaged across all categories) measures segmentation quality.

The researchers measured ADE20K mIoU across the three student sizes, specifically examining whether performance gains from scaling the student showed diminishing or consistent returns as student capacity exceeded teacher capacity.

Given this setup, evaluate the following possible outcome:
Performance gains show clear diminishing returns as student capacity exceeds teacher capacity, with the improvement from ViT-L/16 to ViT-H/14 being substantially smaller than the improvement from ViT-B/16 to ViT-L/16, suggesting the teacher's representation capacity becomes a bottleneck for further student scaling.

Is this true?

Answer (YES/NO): YES